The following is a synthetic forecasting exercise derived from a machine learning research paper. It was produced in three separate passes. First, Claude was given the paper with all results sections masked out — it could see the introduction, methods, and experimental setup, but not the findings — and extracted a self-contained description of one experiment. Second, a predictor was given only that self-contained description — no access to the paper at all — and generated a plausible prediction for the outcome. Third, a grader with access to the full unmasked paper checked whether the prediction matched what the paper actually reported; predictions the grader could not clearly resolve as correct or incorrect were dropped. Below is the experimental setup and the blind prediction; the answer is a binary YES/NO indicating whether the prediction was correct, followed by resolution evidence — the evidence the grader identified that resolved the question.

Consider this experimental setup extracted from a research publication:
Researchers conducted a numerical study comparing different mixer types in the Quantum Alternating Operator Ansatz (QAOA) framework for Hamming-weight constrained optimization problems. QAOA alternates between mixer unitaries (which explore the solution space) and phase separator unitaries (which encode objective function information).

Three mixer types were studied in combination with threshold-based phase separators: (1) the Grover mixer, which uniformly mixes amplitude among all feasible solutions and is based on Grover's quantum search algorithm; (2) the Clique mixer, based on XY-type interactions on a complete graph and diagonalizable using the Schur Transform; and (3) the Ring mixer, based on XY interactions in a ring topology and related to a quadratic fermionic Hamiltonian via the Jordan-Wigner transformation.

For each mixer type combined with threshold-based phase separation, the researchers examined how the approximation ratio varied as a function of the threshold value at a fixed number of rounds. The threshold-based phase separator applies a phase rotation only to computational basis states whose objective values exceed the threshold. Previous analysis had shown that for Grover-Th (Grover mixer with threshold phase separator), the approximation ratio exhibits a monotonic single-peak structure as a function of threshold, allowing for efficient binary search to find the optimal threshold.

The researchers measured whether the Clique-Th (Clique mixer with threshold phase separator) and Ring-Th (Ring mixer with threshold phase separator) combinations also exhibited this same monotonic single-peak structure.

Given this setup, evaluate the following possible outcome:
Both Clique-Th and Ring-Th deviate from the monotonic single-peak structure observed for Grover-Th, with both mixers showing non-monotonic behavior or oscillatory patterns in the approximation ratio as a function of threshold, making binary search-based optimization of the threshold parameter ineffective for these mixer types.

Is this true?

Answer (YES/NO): YES